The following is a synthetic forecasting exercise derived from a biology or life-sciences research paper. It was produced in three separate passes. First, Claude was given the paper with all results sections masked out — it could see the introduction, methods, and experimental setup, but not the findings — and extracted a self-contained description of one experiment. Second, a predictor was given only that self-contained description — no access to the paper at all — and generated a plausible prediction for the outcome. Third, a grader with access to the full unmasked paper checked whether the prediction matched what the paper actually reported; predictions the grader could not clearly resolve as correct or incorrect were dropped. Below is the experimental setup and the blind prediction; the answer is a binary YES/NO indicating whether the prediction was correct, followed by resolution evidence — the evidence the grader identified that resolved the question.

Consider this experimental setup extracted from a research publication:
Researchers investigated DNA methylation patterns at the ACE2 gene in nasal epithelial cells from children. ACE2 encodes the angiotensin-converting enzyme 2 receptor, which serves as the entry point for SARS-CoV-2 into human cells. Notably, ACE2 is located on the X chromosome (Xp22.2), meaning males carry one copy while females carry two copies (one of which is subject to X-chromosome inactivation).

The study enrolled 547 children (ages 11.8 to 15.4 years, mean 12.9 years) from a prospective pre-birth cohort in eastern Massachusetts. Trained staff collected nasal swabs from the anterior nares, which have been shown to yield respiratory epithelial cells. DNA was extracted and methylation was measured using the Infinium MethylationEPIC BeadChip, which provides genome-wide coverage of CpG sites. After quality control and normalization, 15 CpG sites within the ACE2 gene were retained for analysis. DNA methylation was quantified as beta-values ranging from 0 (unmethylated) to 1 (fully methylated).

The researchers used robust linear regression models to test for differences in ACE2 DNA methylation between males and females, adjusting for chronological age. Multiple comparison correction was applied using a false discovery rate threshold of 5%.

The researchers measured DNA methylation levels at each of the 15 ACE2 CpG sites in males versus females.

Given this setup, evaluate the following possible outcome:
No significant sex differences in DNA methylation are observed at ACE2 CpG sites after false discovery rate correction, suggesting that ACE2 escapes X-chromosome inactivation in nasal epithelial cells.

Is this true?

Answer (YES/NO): NO